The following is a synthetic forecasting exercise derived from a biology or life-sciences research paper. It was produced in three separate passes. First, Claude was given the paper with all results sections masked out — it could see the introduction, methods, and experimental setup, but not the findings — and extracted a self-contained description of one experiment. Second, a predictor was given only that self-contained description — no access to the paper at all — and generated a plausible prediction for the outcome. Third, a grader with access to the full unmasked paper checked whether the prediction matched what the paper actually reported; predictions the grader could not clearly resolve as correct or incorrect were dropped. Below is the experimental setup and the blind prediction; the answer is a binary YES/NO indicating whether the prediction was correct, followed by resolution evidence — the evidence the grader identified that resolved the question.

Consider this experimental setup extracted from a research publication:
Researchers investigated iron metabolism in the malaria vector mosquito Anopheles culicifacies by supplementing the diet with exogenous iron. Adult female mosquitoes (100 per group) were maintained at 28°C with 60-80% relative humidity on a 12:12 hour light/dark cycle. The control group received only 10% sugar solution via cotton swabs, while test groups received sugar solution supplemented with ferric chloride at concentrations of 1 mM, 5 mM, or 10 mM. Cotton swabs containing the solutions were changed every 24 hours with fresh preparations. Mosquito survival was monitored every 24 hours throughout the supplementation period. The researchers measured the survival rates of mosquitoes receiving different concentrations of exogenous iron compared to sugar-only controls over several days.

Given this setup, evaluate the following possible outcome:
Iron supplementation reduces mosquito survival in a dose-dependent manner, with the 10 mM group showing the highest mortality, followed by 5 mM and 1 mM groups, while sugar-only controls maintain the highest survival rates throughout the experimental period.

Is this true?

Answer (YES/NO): NO